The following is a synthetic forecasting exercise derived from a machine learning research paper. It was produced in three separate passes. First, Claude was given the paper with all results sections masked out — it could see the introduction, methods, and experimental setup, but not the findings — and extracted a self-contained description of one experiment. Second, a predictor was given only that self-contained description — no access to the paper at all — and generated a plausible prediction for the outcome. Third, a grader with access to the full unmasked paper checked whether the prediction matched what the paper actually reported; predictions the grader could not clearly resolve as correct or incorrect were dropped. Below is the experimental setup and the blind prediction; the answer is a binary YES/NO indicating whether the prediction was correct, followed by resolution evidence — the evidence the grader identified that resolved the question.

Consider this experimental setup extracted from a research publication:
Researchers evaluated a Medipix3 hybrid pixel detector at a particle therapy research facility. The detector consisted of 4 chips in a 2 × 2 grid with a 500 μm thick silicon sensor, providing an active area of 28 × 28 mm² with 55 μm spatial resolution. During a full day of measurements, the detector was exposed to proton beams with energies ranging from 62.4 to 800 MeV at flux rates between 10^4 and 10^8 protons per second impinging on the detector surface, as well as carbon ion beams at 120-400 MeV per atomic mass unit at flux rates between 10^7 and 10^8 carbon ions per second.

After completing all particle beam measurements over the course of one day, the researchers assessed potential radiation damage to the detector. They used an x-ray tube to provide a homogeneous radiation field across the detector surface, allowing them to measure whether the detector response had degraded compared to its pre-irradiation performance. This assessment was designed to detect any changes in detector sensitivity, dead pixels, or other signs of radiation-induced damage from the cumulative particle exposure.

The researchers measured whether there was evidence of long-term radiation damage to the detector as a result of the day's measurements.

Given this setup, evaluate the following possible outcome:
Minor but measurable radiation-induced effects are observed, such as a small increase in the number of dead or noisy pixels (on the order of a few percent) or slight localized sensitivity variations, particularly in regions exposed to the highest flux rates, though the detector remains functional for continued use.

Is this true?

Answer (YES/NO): NO